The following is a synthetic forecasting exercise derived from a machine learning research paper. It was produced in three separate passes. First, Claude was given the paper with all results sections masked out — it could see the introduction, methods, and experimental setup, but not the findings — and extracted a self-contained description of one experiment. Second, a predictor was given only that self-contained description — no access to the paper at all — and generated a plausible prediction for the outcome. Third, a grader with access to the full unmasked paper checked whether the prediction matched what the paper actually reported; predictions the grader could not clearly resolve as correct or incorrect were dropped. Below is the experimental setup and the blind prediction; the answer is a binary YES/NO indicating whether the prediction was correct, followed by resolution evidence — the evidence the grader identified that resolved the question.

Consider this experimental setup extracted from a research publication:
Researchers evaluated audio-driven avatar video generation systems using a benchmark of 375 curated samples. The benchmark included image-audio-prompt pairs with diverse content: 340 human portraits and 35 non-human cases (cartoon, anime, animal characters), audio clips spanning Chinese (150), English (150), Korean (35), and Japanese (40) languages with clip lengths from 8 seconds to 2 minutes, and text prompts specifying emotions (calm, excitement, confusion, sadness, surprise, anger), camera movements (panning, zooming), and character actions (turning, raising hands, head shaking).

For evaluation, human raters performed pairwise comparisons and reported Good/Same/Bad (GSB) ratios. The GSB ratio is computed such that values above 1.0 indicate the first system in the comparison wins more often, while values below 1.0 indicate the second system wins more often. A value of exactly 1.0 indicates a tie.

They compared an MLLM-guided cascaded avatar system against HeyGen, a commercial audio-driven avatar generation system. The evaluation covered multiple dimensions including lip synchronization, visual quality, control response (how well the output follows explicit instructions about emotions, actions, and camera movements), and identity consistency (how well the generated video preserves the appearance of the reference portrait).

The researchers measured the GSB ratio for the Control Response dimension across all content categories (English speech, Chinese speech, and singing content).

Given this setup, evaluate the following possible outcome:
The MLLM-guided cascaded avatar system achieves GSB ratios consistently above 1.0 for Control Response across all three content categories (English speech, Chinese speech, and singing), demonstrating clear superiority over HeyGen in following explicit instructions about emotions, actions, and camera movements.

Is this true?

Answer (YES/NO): NO